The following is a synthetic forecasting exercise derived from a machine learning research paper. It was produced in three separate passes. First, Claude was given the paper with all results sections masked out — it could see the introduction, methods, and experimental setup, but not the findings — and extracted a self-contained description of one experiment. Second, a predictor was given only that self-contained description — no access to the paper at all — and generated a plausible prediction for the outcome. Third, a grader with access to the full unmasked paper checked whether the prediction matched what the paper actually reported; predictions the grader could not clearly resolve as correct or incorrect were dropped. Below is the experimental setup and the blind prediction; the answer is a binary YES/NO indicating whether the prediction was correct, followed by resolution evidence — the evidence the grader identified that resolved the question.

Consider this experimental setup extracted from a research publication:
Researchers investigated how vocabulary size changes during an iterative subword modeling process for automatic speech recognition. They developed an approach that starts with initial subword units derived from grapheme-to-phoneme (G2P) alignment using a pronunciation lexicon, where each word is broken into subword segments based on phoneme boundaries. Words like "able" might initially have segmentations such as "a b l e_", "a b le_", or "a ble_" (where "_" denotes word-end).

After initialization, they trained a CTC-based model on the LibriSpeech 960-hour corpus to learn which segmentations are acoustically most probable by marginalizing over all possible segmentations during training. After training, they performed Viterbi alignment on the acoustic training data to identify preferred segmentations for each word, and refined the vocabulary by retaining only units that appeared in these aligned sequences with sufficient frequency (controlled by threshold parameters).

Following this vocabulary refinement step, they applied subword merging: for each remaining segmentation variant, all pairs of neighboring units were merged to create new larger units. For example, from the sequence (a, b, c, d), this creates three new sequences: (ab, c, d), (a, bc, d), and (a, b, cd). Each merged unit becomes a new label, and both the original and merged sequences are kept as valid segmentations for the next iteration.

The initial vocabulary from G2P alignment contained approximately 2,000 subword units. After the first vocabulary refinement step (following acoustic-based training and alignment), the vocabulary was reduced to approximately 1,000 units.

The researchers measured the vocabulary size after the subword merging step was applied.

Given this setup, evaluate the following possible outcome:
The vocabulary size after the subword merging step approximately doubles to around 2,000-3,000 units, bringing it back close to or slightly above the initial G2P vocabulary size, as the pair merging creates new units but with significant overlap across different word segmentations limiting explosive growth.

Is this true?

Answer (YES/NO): NO